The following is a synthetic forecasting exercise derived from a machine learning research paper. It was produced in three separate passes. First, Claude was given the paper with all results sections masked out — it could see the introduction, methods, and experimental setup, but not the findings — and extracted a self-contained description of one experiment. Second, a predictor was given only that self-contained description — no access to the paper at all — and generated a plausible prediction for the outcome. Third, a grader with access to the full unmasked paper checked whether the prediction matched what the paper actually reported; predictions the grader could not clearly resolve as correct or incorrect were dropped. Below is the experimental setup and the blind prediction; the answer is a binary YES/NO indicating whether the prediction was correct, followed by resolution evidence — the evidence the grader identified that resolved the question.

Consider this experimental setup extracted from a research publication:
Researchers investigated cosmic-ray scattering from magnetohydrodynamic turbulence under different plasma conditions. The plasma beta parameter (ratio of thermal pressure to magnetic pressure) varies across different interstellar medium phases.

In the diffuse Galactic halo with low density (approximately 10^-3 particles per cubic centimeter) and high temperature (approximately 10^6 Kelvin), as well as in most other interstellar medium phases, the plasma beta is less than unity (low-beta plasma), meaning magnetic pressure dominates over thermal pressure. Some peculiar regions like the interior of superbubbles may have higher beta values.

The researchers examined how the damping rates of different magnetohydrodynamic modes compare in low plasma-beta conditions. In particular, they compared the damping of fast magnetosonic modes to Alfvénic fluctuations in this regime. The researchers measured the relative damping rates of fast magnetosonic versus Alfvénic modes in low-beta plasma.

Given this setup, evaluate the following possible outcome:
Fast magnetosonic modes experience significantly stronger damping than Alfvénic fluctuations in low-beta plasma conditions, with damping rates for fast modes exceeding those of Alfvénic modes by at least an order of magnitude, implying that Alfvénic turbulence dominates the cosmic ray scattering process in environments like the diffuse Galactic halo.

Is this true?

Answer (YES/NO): NO